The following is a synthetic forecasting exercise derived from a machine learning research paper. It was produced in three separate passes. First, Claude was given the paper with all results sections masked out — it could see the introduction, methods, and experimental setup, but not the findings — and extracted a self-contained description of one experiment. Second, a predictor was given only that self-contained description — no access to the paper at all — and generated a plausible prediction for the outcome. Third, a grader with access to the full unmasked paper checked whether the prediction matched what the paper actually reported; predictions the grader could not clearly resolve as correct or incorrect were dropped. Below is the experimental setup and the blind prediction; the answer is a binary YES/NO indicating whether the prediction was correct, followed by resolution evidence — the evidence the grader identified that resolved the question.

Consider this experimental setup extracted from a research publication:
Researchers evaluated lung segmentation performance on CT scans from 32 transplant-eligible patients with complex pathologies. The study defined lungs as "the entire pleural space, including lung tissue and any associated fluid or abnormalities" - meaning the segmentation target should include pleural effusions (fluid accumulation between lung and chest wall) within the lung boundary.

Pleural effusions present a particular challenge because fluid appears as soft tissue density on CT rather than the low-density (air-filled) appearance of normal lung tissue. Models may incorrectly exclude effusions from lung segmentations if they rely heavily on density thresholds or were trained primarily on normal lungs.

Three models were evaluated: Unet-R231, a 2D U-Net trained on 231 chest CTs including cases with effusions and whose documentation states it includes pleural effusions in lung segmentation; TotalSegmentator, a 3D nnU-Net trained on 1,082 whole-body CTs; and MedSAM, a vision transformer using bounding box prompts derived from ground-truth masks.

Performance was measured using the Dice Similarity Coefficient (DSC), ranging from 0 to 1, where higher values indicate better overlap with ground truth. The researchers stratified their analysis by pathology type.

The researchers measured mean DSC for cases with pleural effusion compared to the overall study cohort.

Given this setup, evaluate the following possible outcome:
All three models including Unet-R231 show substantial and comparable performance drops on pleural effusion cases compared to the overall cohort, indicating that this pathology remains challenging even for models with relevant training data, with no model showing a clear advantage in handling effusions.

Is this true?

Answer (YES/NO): NO